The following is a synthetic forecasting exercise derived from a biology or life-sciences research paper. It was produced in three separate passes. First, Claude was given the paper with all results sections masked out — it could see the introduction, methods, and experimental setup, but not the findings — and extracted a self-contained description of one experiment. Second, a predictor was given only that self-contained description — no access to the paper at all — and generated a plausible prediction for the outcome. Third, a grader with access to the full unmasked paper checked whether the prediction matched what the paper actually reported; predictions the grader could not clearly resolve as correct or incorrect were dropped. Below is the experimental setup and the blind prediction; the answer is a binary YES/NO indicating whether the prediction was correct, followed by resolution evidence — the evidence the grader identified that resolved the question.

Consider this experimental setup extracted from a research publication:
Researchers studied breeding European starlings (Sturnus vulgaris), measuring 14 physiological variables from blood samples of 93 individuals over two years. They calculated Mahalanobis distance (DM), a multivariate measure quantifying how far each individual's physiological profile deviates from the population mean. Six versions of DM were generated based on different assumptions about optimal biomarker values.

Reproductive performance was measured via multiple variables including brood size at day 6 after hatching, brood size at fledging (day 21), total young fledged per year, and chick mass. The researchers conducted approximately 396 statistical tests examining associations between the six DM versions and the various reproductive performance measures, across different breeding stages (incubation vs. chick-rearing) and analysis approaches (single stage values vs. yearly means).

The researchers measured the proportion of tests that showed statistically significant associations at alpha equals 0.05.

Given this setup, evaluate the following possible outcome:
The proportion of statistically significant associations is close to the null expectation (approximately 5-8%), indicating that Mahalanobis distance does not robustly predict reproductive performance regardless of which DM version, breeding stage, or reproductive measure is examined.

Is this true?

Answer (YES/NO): YES